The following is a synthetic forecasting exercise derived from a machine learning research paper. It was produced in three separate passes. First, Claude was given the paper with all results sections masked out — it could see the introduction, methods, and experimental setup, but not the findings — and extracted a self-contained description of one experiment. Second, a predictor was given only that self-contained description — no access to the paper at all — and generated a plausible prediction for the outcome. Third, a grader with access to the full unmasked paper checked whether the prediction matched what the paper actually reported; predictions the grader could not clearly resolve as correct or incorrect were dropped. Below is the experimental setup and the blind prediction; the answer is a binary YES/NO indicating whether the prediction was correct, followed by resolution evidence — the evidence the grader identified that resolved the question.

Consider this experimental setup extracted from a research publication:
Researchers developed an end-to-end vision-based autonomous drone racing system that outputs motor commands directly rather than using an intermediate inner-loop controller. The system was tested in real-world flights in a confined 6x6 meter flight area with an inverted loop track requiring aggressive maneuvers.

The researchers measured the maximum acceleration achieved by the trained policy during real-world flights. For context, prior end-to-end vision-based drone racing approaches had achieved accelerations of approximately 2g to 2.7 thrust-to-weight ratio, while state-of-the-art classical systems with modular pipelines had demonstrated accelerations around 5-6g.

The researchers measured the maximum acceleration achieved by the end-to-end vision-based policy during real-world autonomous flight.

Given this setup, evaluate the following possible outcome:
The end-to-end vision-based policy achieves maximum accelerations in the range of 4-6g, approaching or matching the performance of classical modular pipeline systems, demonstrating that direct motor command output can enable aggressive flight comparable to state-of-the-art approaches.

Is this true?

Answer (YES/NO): YES